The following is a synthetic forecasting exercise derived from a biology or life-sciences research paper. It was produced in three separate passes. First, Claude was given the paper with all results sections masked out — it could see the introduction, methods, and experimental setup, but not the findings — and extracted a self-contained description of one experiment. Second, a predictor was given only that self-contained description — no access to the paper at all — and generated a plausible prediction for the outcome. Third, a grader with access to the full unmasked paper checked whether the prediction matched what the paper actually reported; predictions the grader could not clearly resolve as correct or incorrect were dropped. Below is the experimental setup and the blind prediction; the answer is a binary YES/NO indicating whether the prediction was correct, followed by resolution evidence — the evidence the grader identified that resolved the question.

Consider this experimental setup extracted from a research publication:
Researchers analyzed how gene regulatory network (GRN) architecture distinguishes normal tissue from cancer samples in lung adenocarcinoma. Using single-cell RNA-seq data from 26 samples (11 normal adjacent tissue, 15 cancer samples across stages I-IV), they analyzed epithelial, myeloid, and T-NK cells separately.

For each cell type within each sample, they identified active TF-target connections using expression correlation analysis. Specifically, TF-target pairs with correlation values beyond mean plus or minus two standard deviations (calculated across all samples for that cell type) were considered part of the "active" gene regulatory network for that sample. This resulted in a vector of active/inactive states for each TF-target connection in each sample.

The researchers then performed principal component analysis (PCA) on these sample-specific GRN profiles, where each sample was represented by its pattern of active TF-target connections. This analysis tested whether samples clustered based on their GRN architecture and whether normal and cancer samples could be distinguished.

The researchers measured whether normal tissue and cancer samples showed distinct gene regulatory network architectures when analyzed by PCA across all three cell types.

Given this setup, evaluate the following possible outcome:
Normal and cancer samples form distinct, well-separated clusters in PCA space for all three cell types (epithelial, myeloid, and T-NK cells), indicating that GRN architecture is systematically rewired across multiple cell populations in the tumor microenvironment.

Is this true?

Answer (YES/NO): NO